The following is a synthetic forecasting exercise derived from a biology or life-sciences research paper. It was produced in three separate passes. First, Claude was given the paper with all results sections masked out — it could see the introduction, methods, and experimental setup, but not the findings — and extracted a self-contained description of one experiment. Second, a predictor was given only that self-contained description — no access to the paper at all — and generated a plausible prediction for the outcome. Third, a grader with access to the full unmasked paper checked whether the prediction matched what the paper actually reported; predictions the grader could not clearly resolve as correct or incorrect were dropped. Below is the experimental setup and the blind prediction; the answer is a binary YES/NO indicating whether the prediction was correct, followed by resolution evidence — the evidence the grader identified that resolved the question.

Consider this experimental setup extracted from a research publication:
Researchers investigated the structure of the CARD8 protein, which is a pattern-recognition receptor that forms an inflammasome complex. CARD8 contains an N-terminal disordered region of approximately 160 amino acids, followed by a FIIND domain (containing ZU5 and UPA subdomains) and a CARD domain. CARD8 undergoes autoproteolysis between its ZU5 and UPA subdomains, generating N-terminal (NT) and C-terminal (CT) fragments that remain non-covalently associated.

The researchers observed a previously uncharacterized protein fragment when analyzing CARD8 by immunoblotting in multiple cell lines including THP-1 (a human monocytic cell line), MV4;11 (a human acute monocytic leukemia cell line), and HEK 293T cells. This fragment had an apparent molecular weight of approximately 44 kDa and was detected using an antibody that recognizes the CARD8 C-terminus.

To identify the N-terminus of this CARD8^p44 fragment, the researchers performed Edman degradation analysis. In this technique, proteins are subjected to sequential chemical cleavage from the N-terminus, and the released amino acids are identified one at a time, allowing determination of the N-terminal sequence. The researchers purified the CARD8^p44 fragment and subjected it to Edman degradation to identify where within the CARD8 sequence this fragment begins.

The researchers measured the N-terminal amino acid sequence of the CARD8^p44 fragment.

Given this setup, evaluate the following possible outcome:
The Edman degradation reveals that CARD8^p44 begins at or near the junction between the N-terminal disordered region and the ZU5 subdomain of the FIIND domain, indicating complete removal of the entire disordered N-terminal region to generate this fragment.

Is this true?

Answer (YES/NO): NO